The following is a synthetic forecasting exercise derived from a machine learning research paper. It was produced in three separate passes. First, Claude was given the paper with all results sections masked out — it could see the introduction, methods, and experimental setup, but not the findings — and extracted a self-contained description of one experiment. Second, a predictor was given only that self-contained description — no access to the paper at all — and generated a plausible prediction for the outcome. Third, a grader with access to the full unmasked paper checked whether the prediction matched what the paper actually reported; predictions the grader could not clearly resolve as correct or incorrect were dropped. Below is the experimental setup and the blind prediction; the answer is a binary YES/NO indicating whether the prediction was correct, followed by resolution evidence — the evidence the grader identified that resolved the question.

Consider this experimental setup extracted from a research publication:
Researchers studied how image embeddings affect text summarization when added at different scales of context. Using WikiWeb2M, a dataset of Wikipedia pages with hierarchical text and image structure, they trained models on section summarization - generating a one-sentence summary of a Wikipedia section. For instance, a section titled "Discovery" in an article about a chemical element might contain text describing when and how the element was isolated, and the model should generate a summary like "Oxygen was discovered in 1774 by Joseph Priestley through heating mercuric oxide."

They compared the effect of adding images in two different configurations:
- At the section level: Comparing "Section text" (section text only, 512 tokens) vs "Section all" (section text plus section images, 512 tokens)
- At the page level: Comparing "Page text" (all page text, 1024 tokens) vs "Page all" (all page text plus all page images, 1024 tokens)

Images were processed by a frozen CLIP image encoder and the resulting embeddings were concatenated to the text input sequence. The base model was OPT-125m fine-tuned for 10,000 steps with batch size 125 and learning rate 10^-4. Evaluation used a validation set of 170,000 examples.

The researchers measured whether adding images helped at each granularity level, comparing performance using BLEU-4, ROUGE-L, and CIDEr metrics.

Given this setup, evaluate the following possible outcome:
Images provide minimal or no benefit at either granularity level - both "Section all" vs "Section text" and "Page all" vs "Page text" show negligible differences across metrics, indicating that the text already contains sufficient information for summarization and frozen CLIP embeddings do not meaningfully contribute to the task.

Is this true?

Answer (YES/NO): NO